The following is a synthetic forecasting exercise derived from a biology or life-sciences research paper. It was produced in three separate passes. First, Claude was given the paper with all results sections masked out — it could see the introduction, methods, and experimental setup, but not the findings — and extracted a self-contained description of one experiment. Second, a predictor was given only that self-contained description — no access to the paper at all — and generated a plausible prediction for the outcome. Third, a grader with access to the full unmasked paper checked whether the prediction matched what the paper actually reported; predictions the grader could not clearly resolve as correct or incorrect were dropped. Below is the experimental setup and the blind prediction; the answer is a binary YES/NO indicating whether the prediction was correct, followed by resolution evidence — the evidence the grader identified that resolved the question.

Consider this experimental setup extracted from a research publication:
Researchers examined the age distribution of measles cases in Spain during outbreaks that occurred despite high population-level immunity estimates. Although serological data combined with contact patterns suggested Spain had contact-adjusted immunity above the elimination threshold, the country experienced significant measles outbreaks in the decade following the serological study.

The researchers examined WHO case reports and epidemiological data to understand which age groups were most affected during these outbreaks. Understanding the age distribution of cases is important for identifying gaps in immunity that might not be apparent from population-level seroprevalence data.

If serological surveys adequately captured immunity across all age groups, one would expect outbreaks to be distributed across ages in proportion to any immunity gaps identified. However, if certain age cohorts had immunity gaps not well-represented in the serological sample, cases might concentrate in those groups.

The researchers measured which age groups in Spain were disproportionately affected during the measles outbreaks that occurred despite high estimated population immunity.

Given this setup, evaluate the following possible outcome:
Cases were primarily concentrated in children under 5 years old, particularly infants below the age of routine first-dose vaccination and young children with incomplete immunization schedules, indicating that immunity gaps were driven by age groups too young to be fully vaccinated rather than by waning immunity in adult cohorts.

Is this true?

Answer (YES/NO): NO